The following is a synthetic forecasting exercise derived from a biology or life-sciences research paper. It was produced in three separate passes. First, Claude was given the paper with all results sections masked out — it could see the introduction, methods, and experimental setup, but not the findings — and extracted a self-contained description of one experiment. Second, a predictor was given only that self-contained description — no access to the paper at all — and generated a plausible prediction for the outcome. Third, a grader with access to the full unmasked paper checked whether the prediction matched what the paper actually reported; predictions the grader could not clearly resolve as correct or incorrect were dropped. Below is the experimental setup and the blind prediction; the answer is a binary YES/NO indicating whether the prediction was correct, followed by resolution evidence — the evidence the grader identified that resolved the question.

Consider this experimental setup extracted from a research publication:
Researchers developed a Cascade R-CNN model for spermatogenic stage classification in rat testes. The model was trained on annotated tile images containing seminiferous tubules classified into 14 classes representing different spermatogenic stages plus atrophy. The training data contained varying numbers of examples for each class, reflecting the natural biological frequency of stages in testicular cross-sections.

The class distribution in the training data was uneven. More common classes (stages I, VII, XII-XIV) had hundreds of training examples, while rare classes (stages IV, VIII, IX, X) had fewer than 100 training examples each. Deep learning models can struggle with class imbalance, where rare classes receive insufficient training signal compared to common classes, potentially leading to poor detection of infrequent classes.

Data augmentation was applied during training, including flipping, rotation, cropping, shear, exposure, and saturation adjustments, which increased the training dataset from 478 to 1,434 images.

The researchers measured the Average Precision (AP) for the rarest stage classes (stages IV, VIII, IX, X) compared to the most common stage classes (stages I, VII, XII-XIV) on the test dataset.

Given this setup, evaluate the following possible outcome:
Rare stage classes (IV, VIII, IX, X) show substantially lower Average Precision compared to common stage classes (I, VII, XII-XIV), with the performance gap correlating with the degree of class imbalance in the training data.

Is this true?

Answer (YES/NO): NO